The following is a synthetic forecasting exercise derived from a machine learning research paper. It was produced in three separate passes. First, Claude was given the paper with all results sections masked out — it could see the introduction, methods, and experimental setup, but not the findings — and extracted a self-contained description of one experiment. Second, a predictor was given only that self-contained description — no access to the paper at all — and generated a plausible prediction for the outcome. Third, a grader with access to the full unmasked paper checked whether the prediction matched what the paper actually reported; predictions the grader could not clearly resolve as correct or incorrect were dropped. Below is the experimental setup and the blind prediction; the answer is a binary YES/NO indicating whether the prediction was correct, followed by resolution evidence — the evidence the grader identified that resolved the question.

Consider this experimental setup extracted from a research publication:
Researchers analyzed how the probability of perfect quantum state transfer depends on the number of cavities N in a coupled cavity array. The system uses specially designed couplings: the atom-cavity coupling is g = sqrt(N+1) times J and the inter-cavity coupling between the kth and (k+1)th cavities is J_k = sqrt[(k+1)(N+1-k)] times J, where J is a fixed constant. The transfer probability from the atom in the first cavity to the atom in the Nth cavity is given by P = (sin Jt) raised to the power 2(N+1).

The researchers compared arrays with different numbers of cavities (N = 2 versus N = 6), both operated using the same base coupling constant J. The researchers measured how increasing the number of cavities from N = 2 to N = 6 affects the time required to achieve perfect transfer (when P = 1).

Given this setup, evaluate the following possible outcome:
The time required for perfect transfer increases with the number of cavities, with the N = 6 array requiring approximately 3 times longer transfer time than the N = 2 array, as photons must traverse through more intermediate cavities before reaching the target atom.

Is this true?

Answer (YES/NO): NO